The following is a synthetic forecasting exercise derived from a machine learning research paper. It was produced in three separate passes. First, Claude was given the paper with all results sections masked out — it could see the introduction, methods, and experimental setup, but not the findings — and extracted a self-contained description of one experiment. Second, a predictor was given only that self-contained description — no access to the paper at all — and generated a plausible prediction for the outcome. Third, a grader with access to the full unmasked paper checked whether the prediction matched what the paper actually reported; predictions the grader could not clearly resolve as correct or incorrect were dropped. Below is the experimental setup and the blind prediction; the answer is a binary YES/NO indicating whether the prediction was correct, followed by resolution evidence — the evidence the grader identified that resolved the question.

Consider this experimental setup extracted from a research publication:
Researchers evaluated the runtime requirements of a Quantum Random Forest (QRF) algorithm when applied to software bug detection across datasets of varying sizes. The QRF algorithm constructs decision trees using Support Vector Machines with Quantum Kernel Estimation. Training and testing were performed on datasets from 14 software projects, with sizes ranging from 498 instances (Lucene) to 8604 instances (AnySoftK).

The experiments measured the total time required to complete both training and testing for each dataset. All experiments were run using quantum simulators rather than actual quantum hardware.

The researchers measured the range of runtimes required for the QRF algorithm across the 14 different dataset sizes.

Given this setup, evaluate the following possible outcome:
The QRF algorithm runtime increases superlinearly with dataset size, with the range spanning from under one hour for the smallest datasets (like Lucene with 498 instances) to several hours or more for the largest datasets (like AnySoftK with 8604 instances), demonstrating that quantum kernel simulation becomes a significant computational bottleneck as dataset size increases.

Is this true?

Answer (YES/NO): NO